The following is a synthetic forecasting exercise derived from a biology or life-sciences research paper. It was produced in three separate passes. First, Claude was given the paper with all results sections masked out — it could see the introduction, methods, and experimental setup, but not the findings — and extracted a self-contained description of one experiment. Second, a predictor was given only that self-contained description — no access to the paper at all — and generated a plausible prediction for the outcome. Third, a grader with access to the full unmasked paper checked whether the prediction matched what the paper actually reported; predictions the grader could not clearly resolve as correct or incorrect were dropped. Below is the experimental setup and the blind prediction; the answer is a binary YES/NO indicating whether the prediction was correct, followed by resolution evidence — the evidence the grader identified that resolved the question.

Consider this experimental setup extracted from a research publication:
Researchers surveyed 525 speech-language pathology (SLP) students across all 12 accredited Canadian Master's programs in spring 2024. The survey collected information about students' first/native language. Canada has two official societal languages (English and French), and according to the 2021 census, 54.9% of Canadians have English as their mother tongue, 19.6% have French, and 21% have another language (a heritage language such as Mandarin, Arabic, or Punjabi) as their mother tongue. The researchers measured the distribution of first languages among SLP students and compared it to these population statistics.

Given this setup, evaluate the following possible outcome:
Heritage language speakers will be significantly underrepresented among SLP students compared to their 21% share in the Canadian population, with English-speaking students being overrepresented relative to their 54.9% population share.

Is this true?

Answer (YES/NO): YES